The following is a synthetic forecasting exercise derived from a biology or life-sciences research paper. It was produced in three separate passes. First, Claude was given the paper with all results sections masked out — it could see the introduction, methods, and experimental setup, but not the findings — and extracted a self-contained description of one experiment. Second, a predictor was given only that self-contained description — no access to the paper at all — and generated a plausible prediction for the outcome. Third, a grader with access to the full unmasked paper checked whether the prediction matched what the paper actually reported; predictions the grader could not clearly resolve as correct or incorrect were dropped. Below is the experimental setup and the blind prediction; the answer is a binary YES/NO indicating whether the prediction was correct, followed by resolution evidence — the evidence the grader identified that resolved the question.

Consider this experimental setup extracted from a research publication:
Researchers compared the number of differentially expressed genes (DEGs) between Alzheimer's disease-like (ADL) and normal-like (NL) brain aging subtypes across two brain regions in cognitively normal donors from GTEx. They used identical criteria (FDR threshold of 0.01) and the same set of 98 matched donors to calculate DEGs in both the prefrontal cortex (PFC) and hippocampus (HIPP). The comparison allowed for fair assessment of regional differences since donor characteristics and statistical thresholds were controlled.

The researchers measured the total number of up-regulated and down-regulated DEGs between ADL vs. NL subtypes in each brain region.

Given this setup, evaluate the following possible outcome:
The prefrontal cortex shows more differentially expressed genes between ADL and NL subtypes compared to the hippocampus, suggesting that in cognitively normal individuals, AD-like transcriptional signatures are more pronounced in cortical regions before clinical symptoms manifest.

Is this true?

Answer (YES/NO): YES